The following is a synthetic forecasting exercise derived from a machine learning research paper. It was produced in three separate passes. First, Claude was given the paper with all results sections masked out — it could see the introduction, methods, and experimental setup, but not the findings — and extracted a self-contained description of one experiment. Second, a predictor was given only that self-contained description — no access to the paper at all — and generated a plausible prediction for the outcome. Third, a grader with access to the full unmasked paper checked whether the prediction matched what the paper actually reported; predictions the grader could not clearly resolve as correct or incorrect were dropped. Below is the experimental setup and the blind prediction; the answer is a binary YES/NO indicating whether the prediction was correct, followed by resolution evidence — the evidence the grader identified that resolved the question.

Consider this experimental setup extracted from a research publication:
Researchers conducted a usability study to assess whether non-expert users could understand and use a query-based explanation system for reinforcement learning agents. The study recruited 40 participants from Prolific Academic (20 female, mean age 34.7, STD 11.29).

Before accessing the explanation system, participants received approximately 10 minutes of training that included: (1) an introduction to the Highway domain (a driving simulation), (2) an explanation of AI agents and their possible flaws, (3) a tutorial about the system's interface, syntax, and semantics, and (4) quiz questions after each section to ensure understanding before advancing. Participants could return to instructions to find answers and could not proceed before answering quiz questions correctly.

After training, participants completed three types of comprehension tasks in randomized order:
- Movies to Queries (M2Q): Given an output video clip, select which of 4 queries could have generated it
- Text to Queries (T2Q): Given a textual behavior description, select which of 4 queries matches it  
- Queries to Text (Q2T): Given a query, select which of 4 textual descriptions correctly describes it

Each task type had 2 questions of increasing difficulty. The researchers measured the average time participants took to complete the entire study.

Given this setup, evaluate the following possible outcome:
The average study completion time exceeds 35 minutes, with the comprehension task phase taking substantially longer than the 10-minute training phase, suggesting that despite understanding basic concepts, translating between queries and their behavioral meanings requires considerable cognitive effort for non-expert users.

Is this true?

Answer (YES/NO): NO